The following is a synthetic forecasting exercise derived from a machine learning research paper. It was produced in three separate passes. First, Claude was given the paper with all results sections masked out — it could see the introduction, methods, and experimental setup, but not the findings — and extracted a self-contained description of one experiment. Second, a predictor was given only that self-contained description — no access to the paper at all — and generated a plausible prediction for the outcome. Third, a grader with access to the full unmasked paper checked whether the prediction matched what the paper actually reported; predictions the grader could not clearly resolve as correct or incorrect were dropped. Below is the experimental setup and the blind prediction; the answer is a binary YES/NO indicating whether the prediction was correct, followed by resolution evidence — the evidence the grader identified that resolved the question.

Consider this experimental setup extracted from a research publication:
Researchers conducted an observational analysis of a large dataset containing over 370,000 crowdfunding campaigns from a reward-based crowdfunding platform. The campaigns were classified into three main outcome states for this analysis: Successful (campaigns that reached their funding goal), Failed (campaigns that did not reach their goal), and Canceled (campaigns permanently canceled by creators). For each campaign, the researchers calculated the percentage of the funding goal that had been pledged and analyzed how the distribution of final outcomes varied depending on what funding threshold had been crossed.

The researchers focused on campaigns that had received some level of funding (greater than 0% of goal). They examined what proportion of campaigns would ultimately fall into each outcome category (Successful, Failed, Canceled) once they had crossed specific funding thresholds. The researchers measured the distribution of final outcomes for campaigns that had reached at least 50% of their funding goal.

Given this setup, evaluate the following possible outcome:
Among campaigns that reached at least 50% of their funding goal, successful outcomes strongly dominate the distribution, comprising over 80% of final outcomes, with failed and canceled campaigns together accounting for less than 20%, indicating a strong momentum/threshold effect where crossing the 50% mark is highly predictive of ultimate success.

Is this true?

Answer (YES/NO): YES